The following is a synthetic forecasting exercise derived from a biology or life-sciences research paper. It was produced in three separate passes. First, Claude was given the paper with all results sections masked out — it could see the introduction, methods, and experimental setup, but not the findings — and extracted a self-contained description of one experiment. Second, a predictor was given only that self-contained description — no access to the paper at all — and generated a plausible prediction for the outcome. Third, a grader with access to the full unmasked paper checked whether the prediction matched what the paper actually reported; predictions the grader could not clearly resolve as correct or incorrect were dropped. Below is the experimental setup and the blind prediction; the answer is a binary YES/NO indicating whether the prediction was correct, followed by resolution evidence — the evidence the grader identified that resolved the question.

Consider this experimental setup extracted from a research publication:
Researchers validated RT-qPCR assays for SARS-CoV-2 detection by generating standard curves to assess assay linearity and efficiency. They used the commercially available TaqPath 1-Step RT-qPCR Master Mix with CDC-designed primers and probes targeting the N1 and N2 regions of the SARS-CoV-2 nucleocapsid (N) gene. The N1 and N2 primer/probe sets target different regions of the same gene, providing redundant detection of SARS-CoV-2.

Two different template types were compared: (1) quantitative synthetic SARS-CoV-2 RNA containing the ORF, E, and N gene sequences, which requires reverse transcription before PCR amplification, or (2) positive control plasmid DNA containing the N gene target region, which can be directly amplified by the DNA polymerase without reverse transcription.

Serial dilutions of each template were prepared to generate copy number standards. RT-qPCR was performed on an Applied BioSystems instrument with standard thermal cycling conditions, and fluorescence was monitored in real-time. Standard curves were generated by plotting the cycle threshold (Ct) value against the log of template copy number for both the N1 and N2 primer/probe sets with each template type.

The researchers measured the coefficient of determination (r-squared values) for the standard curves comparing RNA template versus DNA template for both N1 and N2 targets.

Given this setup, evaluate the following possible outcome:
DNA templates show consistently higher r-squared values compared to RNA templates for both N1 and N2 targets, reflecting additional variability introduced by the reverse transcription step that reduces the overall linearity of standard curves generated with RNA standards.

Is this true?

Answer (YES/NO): NO